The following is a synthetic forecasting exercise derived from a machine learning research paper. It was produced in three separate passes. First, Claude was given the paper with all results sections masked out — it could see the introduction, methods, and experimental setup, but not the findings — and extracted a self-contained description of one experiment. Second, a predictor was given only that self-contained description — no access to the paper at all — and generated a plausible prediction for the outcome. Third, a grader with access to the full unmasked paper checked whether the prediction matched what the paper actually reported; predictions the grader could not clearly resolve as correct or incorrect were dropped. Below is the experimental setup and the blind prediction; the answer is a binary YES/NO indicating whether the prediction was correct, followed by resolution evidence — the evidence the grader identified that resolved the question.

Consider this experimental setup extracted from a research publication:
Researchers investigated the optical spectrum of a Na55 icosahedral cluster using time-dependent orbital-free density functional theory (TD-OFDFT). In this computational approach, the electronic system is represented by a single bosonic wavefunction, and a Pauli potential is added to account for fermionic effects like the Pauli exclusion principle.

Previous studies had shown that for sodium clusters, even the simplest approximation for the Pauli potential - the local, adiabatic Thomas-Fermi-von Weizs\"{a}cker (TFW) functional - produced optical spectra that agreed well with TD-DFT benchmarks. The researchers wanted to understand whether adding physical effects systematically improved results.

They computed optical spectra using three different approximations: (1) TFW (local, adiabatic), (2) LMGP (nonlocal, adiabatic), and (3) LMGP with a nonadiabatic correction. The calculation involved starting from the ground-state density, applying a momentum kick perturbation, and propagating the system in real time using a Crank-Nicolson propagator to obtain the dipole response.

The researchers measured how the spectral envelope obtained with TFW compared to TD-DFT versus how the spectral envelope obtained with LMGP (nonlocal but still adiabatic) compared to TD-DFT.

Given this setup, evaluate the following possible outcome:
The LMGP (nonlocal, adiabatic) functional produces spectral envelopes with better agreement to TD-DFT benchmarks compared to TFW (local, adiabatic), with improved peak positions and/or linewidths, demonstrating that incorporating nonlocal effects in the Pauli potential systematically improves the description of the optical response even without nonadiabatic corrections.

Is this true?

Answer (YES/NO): NO